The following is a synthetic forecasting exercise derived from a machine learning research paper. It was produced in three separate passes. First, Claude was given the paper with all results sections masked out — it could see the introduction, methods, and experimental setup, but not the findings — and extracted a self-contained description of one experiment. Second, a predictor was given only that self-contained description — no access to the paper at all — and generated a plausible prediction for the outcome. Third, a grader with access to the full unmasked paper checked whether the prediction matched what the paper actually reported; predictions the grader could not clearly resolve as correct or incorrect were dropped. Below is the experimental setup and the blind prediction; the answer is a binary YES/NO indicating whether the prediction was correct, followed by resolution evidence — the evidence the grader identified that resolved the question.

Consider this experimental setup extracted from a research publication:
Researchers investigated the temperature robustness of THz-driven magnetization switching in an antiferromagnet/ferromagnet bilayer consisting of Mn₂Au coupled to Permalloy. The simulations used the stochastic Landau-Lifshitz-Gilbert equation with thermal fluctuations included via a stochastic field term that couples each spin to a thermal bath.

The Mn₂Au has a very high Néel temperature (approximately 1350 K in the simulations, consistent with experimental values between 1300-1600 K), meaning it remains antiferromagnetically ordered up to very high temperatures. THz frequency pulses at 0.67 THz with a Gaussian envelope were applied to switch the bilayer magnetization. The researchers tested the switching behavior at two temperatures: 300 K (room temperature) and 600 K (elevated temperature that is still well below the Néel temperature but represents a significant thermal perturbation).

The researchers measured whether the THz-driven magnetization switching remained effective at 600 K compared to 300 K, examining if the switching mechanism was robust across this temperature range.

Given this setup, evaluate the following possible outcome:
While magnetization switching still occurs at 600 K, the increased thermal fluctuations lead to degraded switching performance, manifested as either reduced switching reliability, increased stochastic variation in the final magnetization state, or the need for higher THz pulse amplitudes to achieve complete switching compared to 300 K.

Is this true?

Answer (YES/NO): NO